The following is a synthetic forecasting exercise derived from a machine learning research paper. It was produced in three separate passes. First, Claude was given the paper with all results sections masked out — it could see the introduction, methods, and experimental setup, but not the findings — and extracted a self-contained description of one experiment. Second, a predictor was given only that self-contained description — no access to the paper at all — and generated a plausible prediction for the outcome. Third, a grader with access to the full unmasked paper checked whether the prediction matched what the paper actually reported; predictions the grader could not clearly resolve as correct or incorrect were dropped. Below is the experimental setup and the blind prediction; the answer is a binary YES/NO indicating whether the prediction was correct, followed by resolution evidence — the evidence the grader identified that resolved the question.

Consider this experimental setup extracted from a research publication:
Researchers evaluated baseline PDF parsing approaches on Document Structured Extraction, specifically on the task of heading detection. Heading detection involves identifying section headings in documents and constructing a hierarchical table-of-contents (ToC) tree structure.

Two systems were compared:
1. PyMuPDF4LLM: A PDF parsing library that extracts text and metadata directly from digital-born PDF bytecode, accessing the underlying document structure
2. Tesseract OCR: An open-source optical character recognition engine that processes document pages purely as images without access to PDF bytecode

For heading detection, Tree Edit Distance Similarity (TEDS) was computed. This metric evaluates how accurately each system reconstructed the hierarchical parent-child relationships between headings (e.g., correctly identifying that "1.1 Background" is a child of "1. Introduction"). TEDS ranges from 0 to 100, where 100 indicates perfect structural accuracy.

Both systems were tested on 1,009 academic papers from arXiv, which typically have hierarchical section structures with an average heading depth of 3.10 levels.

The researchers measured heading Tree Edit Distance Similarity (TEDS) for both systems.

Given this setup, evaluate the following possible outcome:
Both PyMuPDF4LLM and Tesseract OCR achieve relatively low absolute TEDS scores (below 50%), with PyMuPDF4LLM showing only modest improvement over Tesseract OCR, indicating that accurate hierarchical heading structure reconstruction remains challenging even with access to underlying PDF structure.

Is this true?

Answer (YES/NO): NO